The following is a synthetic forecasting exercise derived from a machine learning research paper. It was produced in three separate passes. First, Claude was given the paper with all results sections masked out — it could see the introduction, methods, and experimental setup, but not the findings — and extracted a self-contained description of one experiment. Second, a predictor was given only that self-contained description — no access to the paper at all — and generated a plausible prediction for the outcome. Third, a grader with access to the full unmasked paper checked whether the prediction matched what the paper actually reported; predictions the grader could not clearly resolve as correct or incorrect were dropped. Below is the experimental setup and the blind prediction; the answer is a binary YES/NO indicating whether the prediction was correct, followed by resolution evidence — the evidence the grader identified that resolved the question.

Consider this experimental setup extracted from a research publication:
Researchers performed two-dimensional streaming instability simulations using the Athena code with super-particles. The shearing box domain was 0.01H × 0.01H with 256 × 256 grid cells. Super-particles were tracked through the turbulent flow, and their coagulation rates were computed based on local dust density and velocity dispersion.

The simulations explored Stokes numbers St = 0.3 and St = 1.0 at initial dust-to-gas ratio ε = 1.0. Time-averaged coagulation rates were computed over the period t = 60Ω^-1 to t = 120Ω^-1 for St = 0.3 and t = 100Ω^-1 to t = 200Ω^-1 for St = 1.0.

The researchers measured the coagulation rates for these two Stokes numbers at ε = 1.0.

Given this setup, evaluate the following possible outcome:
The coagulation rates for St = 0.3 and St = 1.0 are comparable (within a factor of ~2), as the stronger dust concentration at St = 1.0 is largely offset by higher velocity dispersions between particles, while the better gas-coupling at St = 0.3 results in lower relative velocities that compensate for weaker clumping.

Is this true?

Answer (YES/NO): NO